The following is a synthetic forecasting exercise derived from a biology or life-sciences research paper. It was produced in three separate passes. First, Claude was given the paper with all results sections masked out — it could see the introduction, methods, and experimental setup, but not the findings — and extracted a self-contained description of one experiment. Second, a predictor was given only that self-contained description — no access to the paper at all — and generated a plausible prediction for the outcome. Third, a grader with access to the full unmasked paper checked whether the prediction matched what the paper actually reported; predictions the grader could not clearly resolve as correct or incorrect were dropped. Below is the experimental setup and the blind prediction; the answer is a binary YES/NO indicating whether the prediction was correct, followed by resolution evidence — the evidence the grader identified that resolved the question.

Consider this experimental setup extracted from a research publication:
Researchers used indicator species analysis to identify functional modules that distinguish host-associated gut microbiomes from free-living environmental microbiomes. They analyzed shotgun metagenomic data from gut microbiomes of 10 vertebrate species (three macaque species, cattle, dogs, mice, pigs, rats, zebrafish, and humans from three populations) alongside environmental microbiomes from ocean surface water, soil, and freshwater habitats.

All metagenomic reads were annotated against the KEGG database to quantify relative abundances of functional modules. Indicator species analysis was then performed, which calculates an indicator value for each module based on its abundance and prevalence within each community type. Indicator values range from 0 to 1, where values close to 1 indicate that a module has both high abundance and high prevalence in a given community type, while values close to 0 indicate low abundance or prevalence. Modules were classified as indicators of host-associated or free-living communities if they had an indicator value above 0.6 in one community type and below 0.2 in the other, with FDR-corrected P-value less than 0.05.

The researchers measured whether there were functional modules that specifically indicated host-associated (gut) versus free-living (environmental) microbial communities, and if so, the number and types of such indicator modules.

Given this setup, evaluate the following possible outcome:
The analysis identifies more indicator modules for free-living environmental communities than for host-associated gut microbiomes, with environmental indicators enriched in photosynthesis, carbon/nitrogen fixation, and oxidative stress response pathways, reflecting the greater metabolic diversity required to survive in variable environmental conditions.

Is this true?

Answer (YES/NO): NO